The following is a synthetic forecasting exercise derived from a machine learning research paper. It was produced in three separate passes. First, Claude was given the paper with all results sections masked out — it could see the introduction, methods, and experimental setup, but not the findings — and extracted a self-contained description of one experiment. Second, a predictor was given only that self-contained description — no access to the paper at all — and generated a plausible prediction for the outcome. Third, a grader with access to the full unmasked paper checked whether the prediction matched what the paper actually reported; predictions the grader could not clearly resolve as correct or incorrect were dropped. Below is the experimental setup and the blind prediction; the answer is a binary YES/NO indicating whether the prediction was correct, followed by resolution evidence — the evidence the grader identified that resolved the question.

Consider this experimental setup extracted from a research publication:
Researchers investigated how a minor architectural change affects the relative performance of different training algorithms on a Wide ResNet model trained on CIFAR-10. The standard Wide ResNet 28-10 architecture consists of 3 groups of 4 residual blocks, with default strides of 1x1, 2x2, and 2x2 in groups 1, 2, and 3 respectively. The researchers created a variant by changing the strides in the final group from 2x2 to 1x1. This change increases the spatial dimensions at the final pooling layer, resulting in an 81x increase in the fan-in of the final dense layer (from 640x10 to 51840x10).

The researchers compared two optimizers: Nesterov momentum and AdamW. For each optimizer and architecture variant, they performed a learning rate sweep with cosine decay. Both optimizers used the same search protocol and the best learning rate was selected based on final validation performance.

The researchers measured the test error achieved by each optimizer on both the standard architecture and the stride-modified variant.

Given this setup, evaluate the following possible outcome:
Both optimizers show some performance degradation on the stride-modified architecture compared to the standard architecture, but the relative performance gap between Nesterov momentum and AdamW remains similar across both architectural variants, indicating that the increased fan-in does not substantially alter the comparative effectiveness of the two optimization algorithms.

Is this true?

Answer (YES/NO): NO